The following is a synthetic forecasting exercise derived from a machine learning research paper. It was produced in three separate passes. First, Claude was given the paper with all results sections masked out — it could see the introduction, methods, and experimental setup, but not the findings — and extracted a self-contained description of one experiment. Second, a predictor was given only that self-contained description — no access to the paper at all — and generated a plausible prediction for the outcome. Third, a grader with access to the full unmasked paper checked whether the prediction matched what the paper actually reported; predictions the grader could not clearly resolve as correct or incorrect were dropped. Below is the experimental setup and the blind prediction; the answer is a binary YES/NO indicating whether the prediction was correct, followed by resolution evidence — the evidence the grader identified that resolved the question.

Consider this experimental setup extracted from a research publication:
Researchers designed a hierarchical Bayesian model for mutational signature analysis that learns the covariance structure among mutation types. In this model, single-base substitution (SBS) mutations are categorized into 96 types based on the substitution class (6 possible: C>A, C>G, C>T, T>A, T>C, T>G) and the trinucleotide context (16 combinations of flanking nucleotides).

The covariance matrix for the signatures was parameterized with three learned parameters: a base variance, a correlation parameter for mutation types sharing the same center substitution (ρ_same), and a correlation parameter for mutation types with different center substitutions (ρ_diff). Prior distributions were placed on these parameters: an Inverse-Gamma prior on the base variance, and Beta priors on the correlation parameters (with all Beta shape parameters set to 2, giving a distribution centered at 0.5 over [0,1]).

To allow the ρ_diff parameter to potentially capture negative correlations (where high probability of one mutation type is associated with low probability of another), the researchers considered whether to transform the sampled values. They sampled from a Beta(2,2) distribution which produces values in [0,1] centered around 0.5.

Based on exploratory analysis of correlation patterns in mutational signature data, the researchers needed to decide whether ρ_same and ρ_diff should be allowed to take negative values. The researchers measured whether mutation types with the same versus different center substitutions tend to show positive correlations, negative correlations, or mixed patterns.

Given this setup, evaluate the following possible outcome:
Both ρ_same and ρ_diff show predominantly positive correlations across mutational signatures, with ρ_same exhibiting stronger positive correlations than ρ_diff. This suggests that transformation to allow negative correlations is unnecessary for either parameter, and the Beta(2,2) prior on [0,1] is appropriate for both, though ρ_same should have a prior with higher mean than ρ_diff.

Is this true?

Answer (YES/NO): NO